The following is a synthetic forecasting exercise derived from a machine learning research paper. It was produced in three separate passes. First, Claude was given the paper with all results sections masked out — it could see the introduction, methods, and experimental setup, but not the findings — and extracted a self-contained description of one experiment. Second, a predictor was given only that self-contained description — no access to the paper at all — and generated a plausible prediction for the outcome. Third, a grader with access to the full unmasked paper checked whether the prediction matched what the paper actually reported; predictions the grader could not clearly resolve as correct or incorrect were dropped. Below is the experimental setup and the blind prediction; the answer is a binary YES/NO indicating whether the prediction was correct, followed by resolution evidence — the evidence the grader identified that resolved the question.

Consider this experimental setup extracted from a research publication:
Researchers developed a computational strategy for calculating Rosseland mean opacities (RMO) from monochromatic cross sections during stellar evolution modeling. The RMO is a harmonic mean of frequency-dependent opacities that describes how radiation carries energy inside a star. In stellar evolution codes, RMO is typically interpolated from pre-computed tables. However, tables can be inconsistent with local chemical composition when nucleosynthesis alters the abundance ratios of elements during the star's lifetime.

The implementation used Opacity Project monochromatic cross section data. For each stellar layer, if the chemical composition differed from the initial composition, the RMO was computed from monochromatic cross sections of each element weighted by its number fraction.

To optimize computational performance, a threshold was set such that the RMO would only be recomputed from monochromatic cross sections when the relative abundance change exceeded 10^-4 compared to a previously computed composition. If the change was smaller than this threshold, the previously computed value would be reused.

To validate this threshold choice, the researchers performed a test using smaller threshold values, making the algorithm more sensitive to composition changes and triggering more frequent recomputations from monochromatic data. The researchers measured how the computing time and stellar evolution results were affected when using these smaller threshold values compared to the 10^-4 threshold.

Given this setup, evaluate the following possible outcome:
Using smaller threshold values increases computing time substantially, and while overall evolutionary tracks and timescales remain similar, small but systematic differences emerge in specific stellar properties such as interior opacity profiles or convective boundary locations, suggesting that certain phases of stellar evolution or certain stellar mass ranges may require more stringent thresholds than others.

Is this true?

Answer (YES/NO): NO